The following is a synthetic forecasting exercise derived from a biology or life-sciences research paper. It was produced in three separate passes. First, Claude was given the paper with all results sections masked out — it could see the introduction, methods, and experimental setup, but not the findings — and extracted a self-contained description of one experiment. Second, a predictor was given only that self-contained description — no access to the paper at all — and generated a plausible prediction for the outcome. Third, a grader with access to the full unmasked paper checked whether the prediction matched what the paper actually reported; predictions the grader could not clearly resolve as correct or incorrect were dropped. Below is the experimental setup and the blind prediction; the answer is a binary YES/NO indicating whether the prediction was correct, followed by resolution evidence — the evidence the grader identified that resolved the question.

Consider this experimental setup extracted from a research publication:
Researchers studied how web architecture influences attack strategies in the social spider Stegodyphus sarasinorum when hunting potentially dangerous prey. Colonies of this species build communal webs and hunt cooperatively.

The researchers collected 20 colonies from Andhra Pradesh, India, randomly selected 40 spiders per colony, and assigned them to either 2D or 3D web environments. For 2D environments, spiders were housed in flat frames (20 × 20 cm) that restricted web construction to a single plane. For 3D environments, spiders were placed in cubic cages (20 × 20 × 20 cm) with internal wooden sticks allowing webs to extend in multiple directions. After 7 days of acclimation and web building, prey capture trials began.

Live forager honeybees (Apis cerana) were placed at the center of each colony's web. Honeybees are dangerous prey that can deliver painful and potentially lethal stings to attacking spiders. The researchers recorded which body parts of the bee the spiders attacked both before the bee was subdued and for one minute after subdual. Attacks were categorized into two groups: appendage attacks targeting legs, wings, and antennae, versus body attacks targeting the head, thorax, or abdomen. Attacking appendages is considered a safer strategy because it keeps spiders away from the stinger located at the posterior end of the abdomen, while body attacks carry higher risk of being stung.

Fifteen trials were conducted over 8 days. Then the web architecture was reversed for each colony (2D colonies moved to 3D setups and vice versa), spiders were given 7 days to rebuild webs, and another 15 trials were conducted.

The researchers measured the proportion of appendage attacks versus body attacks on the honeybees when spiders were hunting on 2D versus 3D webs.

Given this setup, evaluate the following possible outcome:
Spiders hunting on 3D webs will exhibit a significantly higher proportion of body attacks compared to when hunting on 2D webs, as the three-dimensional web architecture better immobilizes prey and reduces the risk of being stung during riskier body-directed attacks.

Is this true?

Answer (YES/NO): NO